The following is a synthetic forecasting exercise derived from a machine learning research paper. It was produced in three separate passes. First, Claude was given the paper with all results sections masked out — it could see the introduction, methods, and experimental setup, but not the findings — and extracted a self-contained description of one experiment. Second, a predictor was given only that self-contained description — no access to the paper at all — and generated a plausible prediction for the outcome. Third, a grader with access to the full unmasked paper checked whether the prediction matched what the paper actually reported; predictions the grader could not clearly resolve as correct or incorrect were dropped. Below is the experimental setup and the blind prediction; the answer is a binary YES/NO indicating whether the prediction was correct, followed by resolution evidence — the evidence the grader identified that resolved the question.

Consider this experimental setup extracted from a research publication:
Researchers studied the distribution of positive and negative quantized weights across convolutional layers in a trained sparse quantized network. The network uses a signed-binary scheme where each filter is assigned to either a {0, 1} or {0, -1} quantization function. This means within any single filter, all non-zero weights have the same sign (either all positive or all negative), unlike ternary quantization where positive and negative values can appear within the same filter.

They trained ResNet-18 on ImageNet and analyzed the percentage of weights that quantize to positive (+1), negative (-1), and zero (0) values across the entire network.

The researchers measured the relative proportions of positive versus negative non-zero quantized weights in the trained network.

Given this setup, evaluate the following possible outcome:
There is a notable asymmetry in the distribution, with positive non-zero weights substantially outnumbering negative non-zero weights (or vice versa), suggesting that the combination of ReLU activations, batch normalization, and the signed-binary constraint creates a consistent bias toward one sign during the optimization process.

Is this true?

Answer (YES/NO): NO